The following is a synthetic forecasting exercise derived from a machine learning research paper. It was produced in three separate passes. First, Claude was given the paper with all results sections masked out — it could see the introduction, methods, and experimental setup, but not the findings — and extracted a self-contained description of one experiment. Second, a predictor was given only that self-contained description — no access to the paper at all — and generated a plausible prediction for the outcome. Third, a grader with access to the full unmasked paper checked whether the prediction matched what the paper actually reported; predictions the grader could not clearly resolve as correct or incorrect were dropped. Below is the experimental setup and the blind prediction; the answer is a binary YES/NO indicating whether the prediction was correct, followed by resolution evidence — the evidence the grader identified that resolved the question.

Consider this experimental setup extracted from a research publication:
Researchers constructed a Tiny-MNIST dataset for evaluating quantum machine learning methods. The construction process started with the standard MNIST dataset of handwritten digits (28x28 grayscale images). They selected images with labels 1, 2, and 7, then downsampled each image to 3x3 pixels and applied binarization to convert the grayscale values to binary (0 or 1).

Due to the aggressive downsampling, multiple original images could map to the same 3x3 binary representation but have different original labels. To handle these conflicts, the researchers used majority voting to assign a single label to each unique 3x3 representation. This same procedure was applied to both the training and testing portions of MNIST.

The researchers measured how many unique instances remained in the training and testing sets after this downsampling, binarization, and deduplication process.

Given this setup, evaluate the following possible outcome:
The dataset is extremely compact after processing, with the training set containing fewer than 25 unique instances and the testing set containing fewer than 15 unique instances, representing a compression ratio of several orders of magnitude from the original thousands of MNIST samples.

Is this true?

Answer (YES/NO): NO